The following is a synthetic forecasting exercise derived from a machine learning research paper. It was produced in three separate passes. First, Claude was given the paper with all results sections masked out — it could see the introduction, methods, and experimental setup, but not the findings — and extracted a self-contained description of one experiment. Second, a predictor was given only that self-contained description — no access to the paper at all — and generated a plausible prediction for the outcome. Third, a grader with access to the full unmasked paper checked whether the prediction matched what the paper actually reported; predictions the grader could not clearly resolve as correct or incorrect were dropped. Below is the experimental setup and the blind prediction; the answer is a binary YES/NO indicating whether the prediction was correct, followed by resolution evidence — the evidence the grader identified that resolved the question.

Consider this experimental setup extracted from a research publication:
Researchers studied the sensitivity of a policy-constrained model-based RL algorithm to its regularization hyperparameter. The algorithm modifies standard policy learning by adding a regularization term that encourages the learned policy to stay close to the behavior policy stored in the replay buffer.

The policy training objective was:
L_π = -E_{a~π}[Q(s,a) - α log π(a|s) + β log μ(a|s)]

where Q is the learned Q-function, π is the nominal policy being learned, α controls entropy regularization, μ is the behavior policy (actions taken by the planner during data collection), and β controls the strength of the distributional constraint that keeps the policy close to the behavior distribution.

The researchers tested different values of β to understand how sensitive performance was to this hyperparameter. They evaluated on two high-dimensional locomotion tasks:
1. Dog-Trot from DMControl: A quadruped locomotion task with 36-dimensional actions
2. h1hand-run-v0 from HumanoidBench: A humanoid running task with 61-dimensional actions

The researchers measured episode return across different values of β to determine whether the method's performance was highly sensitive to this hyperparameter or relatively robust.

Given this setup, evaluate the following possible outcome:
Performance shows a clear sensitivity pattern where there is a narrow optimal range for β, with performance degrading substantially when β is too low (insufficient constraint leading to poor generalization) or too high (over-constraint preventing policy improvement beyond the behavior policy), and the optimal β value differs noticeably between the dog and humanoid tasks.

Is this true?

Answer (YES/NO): NO